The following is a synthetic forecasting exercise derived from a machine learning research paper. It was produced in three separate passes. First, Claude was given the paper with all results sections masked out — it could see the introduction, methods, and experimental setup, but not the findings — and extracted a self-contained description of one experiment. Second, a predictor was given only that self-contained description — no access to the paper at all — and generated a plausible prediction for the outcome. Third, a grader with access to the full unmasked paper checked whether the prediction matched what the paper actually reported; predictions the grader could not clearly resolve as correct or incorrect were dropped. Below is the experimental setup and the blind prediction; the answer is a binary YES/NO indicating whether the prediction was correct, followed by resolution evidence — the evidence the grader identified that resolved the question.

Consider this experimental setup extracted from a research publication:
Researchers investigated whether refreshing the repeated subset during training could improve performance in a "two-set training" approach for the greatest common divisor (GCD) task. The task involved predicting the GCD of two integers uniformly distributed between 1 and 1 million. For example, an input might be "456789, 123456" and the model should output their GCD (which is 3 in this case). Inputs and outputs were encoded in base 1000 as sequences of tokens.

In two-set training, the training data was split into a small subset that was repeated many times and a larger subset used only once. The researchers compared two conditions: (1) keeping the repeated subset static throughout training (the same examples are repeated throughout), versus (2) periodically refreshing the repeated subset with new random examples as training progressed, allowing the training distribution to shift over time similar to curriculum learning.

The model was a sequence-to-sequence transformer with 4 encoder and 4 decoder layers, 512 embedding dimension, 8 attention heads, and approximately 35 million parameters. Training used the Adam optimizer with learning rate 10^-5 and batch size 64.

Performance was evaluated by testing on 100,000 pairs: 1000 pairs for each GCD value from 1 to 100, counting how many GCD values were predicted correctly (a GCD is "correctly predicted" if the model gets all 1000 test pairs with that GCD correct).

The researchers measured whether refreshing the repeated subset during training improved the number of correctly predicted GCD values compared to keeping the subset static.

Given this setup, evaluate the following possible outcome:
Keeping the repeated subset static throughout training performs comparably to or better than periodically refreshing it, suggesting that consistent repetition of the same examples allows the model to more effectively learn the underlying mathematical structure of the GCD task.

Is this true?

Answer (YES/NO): YES